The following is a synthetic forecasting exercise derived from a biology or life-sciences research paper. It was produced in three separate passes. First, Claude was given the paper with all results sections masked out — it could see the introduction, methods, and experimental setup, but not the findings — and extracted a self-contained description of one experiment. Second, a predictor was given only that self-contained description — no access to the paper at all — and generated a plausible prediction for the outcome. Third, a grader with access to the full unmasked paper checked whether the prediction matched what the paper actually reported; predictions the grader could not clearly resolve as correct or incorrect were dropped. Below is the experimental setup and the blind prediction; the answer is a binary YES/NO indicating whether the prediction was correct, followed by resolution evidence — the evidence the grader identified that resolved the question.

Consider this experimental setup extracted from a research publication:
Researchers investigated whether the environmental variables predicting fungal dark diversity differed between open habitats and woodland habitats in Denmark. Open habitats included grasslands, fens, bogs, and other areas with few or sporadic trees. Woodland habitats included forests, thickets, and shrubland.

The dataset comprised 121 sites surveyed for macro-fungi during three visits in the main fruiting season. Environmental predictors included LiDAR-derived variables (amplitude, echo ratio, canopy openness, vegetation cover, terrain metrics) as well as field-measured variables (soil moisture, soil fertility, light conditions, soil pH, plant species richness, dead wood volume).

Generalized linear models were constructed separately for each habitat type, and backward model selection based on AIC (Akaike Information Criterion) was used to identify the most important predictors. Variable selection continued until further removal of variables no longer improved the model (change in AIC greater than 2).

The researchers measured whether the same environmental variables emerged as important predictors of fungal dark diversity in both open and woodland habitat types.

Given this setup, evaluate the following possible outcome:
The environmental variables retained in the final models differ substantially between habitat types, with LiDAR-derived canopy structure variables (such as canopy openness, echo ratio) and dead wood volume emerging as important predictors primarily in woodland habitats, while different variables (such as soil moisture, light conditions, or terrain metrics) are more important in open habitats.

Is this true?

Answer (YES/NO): NO